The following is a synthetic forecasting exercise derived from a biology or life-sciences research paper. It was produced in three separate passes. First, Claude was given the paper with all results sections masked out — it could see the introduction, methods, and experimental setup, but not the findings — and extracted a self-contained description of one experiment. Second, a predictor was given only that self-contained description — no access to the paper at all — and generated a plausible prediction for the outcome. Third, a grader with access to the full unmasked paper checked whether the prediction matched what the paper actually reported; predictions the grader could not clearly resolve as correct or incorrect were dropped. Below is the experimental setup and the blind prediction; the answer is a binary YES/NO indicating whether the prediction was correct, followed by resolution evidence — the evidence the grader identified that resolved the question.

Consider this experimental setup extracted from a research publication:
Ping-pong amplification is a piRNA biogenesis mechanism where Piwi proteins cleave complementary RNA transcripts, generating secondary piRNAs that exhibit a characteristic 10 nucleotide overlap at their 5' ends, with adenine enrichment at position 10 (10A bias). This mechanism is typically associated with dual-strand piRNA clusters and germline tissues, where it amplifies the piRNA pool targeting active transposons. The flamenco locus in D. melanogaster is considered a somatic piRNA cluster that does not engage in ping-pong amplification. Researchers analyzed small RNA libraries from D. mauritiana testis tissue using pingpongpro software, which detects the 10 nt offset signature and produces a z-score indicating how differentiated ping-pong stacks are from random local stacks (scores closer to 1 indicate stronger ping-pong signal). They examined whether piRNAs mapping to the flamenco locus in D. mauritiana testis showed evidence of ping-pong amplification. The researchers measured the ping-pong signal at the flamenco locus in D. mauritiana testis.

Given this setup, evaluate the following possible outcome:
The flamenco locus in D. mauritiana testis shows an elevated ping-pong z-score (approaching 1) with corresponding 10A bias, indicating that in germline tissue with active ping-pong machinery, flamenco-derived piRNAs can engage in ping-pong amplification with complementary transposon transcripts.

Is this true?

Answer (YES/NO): YES